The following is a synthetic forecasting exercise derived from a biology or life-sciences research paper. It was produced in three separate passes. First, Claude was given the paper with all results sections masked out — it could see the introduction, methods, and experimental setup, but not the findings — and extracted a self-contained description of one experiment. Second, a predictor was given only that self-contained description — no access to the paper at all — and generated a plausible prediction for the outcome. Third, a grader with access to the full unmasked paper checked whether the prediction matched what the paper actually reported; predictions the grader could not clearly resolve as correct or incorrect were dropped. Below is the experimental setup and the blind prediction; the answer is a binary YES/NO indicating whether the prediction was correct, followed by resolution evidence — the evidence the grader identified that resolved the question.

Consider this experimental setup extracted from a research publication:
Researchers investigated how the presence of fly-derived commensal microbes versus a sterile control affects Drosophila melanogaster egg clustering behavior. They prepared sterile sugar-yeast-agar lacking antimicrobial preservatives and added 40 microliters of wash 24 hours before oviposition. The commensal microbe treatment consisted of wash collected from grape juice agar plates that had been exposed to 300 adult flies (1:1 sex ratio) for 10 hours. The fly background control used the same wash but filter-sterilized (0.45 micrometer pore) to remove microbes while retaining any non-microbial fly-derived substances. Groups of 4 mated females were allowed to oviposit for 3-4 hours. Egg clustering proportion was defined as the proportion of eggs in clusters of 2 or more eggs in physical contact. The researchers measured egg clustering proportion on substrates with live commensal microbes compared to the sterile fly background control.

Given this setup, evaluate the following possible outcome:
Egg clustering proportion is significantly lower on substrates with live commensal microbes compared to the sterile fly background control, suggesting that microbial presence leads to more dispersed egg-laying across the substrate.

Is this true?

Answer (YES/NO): NO